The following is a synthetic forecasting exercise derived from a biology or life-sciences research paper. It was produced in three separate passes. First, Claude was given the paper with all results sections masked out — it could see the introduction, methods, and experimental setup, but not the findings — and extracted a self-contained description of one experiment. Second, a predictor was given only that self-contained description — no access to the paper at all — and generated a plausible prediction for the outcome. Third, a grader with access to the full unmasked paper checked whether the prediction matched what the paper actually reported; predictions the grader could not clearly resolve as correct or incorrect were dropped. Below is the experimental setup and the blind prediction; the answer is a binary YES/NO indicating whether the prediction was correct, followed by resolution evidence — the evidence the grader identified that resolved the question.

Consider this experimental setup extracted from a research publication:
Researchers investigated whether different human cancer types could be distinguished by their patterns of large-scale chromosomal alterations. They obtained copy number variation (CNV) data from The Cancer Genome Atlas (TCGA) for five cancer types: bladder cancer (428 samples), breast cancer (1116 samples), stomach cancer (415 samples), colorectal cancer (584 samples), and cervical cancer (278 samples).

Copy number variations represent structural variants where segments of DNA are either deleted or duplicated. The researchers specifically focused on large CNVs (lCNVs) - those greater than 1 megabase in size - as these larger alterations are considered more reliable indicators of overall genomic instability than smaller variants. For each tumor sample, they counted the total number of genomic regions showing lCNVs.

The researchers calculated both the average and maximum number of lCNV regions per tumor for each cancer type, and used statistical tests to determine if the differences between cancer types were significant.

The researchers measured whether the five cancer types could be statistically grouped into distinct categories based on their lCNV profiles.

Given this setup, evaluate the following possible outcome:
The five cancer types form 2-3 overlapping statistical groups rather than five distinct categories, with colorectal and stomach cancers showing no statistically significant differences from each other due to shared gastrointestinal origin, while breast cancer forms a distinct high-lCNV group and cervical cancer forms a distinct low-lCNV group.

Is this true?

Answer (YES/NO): NO